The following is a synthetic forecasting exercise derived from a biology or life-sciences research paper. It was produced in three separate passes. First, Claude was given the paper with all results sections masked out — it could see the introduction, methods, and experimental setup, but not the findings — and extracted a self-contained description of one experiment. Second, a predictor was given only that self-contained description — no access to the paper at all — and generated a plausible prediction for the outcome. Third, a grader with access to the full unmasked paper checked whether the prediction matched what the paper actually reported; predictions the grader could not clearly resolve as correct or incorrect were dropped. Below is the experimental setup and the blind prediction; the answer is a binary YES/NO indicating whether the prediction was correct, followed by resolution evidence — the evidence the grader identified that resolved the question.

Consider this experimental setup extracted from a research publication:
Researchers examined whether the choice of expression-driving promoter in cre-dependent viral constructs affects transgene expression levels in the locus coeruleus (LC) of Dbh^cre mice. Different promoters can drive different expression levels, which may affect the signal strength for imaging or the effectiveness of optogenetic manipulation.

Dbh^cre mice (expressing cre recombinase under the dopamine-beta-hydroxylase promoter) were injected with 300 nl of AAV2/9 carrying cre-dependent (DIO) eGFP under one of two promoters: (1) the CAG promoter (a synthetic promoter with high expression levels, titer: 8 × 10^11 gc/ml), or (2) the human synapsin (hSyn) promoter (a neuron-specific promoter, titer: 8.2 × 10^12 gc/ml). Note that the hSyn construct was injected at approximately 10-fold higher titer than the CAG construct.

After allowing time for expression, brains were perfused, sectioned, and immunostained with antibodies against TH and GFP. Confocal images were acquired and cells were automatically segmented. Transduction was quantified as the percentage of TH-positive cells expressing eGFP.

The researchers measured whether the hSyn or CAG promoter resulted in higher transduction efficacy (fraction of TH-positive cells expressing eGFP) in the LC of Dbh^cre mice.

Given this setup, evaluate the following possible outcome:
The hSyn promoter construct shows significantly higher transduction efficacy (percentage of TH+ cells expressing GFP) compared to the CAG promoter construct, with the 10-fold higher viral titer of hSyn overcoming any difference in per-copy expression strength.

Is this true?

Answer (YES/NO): NO